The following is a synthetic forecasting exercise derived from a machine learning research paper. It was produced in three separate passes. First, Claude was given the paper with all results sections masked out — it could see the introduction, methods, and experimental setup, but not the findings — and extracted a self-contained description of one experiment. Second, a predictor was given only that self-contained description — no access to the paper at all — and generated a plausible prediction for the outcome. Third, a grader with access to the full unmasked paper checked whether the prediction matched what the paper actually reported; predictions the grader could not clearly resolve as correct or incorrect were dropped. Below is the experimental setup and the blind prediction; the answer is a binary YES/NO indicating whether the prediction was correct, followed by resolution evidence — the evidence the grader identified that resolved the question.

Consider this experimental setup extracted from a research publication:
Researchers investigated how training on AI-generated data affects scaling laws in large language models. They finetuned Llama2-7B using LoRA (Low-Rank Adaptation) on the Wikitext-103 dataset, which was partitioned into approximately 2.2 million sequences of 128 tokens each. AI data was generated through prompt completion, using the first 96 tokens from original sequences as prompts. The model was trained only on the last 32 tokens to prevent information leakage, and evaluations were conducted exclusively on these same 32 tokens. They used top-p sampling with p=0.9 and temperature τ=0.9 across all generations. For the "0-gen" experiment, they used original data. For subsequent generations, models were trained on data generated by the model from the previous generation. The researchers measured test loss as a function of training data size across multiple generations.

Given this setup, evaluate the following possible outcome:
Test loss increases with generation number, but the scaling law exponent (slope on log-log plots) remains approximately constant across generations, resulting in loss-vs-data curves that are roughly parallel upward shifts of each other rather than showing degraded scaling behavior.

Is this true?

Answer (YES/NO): NO